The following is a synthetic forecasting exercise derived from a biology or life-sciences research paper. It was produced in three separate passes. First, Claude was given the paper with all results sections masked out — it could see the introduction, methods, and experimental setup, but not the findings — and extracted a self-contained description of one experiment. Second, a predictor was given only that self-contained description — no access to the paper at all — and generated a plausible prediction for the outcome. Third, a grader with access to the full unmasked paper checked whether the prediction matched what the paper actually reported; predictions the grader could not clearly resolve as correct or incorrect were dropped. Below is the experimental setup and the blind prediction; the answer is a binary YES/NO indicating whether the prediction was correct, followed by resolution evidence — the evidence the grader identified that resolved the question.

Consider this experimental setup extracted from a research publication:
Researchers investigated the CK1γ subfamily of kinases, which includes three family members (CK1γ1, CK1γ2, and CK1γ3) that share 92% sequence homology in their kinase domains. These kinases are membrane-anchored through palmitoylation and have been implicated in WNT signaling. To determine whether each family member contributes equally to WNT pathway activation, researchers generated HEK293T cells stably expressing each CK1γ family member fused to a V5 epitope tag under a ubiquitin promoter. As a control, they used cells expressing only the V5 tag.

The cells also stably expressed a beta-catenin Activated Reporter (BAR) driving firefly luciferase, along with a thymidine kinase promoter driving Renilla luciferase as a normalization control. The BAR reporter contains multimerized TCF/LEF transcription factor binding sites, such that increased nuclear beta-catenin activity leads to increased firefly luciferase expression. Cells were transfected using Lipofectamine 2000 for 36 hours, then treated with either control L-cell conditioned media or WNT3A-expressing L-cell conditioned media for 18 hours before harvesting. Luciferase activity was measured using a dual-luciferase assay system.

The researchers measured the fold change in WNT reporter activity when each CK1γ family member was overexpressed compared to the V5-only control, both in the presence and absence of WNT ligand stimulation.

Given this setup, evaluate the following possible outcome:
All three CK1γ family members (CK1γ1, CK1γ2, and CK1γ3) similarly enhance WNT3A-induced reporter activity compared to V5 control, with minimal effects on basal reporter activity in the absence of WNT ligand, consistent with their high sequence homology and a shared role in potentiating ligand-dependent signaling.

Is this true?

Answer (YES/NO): NO